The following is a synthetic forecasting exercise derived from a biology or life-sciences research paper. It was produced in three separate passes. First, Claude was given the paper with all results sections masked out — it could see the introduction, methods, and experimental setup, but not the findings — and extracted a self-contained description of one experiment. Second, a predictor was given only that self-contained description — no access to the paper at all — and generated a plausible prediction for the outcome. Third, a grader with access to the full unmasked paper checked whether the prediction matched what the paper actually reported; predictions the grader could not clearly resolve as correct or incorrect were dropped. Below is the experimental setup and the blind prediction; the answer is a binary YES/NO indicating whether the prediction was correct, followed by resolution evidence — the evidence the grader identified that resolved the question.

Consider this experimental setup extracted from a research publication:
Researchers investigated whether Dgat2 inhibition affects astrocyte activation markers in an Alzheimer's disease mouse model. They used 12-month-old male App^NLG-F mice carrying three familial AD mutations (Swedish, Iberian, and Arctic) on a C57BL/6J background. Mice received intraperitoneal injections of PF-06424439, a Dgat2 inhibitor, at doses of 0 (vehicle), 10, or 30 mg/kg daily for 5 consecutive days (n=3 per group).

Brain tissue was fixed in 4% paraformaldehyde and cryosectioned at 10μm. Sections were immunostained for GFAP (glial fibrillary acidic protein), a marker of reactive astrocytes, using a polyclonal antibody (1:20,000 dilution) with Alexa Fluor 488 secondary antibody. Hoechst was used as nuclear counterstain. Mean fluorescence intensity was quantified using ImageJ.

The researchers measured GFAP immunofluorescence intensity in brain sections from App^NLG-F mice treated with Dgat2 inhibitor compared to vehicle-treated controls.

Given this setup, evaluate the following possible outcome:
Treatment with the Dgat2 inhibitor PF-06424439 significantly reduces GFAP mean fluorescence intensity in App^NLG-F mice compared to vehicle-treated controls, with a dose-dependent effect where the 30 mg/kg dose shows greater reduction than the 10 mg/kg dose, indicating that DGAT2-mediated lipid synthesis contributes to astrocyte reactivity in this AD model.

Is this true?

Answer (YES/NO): NO